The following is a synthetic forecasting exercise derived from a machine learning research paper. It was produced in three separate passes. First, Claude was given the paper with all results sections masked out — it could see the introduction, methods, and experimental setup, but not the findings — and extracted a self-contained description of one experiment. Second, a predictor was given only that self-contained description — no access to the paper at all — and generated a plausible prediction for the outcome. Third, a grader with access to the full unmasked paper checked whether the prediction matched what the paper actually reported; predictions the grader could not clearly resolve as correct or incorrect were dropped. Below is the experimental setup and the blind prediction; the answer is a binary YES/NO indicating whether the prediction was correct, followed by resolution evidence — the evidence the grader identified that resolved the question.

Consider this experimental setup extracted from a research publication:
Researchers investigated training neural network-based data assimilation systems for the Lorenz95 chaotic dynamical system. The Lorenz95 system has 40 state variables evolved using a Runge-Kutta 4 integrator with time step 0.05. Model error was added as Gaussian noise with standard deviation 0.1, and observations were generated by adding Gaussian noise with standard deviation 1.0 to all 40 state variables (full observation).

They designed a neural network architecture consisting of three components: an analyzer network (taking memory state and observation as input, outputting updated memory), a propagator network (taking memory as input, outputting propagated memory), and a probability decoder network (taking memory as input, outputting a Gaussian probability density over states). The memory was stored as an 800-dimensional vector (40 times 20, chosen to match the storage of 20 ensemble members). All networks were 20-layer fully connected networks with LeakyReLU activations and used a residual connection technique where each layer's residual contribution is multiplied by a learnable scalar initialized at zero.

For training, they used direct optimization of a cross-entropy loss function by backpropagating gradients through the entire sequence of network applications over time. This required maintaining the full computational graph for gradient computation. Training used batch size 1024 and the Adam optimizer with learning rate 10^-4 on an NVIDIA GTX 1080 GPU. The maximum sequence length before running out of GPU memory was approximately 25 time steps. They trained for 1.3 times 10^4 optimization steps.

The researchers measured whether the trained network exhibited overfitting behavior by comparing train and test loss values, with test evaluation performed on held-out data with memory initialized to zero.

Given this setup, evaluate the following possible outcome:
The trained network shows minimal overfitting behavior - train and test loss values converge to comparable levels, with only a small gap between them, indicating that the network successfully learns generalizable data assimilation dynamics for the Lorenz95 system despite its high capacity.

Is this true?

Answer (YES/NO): NO